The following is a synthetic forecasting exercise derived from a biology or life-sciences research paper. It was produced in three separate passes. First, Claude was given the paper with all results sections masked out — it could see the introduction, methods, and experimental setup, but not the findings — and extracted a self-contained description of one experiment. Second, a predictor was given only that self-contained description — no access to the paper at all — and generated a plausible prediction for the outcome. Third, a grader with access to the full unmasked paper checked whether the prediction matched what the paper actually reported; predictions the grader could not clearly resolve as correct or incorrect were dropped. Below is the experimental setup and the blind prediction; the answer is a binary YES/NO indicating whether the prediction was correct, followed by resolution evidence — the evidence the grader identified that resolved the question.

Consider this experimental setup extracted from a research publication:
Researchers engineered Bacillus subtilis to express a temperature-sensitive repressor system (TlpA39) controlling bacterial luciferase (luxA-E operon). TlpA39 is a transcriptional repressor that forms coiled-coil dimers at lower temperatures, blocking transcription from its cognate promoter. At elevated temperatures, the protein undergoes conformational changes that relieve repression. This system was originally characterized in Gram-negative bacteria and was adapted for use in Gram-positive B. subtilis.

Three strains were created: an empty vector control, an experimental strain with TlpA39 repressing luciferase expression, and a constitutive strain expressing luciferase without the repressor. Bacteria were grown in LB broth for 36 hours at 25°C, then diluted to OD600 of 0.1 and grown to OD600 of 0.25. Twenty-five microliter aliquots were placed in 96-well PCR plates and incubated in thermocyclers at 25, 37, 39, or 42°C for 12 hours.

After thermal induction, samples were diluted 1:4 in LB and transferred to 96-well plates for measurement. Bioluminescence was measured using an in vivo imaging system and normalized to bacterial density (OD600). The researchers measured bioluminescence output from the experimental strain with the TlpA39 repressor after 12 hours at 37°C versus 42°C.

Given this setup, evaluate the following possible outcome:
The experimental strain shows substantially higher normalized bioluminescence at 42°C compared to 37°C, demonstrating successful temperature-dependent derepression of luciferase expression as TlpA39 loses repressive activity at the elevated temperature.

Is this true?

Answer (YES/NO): NO